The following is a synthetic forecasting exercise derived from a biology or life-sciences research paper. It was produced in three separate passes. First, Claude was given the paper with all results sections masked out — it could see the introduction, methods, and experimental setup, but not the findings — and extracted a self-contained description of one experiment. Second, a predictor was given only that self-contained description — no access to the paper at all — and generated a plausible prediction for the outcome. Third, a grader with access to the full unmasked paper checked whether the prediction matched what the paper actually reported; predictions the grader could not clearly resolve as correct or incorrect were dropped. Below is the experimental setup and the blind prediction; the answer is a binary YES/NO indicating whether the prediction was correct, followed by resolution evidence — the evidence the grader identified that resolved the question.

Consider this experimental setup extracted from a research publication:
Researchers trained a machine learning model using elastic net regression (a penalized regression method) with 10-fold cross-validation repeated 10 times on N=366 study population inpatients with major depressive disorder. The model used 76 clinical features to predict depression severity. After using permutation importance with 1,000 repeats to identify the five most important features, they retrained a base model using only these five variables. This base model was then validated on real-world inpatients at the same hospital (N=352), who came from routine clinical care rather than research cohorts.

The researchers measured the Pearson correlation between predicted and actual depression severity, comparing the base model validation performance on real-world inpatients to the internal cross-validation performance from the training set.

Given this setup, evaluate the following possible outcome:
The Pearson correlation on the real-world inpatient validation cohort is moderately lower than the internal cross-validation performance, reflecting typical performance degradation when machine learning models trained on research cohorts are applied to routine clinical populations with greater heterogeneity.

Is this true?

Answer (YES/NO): NO